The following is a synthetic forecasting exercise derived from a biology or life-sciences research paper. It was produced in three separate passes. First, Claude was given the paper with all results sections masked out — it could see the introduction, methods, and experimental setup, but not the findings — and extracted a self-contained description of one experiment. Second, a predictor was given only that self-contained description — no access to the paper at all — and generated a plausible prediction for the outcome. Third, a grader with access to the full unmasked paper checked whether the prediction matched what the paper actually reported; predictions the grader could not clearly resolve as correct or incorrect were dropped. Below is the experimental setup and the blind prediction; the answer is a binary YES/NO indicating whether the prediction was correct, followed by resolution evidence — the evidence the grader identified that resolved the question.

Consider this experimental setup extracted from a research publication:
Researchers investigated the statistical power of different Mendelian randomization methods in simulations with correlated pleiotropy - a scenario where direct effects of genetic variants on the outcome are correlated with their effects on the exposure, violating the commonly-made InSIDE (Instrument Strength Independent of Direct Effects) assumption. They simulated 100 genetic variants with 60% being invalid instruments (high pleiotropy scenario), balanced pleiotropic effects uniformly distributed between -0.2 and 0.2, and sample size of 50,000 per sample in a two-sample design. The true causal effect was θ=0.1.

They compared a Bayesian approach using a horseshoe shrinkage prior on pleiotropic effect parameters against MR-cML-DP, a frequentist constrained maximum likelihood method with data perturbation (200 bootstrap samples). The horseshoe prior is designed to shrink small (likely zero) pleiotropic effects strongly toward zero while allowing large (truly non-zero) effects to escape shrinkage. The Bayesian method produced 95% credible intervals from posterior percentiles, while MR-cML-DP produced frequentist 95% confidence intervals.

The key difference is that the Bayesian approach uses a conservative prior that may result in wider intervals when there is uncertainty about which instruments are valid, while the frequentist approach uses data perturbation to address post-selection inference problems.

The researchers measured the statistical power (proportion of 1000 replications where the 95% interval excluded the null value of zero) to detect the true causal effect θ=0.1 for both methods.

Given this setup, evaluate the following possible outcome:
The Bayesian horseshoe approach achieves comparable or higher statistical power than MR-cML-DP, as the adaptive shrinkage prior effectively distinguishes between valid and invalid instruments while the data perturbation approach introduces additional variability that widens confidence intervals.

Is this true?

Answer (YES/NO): NO